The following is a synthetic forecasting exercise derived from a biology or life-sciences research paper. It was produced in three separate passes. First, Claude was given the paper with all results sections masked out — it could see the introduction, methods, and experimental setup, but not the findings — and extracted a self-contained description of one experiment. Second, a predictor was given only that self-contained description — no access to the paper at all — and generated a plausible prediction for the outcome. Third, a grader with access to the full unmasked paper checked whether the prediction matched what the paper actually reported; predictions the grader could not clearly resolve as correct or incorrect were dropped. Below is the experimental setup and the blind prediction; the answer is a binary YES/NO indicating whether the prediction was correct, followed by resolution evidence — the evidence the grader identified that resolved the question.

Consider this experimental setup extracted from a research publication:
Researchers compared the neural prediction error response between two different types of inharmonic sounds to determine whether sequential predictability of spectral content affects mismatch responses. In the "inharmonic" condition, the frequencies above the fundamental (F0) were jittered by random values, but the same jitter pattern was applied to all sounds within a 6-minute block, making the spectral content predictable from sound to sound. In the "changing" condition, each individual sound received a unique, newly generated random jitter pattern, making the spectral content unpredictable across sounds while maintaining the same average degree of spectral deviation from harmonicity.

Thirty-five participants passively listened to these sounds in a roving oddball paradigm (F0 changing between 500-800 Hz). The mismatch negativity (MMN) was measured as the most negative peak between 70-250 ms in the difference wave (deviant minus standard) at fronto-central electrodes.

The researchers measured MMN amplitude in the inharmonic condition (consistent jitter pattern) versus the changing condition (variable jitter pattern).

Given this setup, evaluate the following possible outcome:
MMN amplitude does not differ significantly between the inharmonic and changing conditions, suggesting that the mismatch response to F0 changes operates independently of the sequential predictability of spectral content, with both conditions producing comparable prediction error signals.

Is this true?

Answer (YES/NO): NO